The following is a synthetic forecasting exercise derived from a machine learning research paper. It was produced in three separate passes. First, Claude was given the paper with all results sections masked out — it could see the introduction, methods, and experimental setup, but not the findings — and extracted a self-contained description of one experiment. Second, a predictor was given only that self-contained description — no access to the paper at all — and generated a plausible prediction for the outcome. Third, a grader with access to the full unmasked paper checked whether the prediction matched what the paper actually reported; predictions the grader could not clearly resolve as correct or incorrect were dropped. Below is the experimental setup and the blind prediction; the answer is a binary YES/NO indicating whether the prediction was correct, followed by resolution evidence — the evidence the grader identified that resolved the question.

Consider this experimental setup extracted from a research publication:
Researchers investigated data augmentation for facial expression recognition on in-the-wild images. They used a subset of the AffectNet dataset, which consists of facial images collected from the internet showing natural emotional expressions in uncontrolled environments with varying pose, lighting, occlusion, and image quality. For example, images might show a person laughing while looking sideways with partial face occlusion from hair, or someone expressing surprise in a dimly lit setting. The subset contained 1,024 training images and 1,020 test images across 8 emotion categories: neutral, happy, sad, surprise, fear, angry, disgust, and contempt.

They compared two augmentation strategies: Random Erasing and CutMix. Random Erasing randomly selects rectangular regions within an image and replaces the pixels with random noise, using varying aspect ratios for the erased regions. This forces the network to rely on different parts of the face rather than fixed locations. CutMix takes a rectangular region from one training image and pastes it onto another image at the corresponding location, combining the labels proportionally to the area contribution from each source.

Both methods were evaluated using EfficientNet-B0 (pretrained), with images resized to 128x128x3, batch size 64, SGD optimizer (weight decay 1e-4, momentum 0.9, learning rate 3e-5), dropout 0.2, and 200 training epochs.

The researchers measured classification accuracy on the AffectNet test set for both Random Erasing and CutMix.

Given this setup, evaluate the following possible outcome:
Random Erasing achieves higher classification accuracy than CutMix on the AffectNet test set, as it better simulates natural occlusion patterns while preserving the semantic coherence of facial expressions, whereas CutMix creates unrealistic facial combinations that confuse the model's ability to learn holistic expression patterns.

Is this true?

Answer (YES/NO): NO